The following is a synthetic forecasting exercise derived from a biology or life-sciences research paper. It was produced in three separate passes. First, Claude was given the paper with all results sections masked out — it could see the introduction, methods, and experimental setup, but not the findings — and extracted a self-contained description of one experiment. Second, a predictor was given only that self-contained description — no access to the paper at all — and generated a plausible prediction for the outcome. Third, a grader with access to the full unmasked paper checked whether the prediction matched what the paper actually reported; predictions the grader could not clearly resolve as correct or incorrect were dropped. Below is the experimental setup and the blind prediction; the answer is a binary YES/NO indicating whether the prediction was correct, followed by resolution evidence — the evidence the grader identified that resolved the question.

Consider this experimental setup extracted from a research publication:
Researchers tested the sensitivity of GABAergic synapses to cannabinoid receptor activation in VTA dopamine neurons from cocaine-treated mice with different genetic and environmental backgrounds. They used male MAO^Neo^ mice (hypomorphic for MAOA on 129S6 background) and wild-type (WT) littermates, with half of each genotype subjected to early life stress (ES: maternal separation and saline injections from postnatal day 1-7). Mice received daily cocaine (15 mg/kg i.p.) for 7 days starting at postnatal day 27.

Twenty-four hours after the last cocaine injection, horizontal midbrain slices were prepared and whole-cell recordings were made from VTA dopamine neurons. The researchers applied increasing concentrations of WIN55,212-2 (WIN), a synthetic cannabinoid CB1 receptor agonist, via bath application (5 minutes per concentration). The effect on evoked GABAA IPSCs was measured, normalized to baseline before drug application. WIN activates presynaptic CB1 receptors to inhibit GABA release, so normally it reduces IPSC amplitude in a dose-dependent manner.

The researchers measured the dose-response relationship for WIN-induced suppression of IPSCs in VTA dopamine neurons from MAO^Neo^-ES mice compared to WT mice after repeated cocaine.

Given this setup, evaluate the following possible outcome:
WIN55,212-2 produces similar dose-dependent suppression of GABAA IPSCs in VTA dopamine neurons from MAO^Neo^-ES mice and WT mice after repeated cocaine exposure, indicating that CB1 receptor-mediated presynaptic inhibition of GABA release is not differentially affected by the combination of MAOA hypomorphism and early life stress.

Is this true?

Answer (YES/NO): YES